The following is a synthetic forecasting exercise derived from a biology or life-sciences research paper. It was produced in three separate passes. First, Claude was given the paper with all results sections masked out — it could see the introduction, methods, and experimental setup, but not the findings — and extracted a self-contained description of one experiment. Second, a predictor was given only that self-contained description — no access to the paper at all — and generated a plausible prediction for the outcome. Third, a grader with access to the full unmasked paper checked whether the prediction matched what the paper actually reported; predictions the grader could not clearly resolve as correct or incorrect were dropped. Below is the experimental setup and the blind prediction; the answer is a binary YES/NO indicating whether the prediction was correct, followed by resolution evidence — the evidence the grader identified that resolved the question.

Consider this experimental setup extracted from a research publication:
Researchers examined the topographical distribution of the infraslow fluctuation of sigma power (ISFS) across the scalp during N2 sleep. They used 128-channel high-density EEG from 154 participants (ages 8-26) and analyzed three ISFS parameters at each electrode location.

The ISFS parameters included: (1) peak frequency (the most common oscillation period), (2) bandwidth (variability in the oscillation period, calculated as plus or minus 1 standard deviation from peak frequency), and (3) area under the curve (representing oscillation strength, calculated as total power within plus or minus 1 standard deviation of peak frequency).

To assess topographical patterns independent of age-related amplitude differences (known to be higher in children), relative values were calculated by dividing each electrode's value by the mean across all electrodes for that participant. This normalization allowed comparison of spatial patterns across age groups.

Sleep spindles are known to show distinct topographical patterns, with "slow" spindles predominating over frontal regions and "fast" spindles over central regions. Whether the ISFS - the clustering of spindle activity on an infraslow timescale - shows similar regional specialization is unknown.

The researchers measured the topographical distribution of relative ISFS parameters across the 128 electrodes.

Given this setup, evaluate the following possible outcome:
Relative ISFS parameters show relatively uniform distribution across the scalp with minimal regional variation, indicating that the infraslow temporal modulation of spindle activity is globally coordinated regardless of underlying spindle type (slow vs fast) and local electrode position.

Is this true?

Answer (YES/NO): NO